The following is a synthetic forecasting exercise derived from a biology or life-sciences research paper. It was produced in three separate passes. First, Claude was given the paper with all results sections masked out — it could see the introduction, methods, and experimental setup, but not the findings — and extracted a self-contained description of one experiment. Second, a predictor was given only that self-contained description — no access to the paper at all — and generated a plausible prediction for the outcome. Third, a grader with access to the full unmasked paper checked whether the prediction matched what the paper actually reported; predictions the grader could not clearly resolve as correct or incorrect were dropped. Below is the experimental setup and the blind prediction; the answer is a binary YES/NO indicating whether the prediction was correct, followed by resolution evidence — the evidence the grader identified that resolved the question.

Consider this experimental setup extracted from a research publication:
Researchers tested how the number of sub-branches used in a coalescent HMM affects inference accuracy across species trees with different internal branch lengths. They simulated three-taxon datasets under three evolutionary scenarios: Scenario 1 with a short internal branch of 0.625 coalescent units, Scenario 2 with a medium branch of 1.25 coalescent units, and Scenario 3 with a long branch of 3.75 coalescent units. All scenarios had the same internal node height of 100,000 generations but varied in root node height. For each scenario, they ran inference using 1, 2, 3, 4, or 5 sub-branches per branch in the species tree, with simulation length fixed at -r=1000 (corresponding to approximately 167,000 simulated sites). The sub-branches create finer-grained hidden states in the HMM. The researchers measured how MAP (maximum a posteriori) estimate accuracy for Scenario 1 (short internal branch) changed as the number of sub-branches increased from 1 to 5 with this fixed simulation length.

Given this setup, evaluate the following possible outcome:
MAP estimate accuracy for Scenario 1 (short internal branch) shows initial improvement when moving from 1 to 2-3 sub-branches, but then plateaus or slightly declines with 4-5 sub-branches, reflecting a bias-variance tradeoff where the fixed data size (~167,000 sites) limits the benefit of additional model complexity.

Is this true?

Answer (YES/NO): YES